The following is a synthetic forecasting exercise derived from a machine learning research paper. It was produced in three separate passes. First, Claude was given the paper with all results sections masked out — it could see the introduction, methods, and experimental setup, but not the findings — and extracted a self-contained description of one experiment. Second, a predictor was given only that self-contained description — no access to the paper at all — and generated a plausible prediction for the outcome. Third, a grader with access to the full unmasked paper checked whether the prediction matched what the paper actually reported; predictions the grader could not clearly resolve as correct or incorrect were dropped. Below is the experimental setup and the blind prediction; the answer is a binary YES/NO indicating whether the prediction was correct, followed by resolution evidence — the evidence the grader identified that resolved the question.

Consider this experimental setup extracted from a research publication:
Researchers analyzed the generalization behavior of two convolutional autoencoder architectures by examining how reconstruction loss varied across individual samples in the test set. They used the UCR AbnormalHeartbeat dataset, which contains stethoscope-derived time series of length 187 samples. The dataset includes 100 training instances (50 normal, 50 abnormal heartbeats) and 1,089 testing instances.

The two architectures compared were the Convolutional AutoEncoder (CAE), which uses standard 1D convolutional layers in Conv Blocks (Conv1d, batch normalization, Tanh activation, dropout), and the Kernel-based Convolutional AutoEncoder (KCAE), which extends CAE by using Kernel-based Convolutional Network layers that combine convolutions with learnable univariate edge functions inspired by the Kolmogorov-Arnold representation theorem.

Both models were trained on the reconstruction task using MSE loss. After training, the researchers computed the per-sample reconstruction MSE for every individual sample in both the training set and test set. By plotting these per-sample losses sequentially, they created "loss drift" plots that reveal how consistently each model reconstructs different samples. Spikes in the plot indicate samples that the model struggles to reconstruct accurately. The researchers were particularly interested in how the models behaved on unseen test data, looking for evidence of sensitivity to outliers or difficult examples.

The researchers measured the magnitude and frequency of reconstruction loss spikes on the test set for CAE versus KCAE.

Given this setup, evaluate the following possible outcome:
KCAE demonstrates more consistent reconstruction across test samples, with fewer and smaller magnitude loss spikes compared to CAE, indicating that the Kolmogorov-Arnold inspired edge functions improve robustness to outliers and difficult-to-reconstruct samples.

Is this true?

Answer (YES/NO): YES